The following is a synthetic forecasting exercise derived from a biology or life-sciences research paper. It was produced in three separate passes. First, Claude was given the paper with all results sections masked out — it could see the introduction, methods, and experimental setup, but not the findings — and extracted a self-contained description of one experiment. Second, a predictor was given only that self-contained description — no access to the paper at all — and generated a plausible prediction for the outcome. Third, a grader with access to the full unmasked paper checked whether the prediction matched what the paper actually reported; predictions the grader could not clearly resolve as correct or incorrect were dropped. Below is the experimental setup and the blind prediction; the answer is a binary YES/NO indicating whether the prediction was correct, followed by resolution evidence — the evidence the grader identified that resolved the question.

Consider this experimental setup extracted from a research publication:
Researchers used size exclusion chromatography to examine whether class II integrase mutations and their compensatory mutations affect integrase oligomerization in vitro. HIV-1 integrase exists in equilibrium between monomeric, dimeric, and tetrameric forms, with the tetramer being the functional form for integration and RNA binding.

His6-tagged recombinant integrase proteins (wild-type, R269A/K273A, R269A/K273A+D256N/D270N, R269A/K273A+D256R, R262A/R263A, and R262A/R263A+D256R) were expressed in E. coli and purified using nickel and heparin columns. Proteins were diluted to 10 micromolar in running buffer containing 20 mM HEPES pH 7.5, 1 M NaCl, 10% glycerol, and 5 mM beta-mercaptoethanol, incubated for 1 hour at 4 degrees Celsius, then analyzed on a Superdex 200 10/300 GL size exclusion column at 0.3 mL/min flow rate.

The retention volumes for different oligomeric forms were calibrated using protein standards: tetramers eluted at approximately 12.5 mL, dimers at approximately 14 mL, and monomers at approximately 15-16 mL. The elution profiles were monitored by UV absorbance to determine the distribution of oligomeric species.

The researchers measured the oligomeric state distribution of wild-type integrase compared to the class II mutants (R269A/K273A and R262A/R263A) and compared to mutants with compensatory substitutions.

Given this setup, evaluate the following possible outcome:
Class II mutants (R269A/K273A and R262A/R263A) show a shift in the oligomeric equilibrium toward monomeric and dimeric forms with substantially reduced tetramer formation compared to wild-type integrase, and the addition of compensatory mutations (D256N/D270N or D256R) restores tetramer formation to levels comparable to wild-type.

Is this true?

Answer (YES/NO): NO